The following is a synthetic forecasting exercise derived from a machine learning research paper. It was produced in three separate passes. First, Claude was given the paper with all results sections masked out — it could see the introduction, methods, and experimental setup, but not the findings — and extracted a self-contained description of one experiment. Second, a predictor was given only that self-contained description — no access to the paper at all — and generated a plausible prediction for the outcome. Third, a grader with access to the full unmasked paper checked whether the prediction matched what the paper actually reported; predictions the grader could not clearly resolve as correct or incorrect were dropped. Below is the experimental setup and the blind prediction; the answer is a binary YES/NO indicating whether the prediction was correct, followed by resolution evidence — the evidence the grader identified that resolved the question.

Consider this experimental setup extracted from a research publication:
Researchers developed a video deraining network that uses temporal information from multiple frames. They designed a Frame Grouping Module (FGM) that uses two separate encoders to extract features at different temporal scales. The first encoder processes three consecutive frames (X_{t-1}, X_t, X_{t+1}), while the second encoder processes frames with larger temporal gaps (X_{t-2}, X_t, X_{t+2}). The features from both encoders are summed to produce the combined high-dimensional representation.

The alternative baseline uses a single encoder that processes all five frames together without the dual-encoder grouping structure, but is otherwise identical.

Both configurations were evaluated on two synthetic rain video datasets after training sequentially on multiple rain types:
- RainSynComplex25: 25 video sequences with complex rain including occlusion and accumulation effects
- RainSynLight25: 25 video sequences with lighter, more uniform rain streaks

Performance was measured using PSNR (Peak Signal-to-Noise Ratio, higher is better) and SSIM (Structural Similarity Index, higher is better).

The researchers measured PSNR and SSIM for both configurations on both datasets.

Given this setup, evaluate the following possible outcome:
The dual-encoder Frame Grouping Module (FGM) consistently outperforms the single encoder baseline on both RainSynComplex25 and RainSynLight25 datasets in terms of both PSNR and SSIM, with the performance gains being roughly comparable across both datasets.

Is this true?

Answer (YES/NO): NO